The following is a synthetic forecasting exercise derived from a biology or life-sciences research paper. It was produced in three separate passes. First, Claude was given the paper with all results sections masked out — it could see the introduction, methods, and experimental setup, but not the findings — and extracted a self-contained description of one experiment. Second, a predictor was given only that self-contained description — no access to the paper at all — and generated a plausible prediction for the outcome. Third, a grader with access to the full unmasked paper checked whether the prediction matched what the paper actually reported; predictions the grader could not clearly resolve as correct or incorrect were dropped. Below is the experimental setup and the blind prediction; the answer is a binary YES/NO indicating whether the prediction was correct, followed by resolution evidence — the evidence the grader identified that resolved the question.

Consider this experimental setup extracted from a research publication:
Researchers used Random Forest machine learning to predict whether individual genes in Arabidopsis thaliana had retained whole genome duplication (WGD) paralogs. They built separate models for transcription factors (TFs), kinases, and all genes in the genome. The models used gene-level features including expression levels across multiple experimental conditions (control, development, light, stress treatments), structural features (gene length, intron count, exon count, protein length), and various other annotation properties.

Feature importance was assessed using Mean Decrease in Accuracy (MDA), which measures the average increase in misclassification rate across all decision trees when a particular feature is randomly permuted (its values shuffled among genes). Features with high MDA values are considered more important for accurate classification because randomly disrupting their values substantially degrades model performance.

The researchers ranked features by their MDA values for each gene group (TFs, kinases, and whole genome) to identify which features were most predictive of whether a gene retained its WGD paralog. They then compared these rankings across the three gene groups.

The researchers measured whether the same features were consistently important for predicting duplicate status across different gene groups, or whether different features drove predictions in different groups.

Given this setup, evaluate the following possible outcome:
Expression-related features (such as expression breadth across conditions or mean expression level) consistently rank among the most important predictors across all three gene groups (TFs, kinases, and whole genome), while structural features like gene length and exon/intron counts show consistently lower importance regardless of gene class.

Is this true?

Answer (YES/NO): NO